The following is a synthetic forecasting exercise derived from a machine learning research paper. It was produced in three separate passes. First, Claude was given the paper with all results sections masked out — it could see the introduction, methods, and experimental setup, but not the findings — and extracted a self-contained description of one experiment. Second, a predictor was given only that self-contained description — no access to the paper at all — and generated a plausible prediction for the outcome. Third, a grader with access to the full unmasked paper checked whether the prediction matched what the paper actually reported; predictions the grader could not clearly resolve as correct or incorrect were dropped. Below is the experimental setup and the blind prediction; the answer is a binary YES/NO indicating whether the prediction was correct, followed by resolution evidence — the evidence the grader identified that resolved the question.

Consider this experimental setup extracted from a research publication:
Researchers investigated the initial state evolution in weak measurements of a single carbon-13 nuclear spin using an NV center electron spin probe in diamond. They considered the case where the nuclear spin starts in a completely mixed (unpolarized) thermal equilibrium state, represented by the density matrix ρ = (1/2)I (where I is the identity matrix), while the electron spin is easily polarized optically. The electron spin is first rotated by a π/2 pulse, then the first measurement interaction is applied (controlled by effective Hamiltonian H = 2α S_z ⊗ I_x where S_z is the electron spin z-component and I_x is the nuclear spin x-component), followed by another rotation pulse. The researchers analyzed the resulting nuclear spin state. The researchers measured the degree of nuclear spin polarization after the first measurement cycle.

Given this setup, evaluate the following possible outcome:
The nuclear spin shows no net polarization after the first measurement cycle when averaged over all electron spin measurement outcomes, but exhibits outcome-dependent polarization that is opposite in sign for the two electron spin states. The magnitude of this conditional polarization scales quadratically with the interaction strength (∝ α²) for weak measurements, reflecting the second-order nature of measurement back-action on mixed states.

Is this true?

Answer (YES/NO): NO